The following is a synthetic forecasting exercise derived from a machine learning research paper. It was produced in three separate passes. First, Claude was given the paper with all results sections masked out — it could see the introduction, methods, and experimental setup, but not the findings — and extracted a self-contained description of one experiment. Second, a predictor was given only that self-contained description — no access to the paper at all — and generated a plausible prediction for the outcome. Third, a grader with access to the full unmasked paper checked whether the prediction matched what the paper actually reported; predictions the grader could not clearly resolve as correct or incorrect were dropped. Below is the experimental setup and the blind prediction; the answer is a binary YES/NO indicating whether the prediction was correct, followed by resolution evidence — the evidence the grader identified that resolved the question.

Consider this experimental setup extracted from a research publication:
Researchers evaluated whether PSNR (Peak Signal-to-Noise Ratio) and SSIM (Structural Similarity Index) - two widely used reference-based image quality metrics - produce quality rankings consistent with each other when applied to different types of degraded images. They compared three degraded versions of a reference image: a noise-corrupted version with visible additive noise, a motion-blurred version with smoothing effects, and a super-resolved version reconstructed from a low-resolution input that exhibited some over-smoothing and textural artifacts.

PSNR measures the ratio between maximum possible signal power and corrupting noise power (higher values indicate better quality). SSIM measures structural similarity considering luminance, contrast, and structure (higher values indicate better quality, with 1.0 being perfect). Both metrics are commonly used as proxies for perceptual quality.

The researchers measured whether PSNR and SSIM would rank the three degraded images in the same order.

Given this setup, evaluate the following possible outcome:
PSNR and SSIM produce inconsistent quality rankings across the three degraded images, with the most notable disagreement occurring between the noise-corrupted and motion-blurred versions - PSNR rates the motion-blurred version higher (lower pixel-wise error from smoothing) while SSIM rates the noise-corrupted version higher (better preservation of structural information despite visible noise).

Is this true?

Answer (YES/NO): YES